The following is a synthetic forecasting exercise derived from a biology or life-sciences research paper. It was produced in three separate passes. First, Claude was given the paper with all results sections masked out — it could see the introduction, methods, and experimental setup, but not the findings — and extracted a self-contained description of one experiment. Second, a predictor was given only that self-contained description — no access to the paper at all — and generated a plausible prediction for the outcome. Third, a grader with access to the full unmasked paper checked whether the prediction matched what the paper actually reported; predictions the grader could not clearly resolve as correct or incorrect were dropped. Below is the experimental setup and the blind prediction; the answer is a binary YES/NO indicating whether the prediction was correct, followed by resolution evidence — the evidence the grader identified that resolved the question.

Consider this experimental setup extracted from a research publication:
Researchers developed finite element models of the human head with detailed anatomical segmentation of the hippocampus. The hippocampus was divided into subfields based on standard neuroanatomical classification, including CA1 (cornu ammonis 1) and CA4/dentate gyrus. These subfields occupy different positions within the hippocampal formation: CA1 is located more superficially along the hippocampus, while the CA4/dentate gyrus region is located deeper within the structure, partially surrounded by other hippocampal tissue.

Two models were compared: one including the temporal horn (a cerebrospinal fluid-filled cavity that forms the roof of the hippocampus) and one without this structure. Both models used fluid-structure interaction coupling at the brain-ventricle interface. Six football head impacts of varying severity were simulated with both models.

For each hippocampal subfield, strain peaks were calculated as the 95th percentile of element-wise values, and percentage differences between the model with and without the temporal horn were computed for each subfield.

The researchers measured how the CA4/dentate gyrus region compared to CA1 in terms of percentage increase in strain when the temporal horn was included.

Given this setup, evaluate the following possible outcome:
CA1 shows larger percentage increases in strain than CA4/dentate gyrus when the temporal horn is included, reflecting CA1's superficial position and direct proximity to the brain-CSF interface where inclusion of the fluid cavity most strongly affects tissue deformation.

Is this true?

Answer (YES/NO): YES